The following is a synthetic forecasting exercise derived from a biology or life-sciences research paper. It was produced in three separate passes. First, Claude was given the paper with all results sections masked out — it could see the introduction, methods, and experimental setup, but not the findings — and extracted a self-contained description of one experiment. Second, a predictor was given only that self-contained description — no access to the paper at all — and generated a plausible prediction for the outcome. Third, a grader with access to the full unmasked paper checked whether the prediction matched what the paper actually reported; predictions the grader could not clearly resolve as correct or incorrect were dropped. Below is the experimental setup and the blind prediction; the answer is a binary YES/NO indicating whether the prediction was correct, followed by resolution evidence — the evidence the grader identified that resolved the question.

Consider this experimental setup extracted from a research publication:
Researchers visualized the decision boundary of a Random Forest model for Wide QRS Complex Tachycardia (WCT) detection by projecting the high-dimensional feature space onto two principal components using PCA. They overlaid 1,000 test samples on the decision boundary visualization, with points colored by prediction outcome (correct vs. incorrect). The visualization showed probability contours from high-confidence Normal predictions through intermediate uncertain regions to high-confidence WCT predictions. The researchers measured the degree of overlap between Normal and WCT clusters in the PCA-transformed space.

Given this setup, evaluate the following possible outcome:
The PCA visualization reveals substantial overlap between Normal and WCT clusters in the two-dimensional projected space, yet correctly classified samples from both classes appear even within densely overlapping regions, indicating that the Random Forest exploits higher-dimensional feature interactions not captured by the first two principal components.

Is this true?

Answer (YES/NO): NO